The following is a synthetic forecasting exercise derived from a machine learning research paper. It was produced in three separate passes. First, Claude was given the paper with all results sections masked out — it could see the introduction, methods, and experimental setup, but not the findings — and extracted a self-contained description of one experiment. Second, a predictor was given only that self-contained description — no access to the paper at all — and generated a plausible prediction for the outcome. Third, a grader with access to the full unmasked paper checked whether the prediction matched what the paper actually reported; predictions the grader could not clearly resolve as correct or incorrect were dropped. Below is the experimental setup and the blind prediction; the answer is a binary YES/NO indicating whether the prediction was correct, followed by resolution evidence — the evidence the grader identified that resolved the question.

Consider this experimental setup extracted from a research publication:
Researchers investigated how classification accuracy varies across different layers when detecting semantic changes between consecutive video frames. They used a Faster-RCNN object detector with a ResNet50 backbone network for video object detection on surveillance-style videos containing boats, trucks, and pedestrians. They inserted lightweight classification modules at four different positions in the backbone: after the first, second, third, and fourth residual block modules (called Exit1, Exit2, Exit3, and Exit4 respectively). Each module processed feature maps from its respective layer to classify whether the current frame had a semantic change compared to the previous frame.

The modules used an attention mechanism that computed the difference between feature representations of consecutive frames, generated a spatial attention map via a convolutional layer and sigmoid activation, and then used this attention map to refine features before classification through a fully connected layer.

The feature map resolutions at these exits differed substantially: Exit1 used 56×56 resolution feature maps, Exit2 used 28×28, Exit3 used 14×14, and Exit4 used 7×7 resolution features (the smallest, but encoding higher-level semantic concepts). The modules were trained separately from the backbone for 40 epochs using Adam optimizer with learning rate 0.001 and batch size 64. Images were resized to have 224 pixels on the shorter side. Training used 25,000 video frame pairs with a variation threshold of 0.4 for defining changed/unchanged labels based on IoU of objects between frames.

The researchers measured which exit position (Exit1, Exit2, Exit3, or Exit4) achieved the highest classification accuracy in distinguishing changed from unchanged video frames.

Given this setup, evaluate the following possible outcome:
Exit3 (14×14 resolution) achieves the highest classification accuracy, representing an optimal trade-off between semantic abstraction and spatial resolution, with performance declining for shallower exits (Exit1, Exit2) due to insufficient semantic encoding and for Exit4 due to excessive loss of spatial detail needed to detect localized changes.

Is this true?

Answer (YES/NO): NO